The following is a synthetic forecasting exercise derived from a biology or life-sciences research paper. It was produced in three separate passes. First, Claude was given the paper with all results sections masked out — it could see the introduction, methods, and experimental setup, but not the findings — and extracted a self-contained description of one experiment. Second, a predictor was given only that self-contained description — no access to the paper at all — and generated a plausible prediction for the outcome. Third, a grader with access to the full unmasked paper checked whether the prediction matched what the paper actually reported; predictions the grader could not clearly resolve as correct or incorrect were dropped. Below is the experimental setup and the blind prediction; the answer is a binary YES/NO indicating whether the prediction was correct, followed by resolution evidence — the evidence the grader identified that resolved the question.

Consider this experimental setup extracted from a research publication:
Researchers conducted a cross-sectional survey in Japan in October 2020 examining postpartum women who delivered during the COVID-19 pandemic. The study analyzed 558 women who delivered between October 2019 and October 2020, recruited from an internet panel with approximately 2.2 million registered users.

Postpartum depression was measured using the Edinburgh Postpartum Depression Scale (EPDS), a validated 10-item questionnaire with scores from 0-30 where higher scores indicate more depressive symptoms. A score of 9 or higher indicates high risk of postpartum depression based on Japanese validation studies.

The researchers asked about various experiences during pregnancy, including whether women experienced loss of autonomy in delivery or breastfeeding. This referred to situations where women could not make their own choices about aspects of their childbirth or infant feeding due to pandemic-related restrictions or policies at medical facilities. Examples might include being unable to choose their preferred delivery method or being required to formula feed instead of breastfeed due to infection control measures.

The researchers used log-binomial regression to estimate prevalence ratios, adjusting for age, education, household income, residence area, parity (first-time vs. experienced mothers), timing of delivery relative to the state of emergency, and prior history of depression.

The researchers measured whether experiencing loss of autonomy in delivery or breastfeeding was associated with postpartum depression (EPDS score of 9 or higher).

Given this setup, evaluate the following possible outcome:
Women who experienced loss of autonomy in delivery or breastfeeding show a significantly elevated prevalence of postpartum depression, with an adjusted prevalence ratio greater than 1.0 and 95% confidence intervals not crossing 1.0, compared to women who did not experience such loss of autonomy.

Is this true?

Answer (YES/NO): NO